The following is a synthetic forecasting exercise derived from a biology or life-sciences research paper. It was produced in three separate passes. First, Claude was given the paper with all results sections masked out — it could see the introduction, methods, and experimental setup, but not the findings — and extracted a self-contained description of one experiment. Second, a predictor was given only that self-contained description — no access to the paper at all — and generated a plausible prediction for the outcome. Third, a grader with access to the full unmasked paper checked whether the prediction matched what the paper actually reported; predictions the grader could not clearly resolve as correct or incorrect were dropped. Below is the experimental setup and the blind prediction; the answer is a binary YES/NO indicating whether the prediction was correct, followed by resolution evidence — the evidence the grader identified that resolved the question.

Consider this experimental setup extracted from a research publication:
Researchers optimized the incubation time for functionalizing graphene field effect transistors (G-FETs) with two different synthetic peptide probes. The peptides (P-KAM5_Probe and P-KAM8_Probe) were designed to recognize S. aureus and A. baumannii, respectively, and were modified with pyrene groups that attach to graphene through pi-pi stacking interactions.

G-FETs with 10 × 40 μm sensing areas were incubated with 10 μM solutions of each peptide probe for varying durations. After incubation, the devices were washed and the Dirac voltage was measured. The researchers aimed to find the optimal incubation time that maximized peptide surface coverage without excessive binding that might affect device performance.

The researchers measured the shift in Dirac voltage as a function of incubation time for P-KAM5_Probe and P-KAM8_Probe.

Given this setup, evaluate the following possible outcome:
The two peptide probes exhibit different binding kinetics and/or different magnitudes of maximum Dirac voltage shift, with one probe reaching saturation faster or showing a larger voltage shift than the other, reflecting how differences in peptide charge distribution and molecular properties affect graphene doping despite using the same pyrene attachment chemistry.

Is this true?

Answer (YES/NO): YES